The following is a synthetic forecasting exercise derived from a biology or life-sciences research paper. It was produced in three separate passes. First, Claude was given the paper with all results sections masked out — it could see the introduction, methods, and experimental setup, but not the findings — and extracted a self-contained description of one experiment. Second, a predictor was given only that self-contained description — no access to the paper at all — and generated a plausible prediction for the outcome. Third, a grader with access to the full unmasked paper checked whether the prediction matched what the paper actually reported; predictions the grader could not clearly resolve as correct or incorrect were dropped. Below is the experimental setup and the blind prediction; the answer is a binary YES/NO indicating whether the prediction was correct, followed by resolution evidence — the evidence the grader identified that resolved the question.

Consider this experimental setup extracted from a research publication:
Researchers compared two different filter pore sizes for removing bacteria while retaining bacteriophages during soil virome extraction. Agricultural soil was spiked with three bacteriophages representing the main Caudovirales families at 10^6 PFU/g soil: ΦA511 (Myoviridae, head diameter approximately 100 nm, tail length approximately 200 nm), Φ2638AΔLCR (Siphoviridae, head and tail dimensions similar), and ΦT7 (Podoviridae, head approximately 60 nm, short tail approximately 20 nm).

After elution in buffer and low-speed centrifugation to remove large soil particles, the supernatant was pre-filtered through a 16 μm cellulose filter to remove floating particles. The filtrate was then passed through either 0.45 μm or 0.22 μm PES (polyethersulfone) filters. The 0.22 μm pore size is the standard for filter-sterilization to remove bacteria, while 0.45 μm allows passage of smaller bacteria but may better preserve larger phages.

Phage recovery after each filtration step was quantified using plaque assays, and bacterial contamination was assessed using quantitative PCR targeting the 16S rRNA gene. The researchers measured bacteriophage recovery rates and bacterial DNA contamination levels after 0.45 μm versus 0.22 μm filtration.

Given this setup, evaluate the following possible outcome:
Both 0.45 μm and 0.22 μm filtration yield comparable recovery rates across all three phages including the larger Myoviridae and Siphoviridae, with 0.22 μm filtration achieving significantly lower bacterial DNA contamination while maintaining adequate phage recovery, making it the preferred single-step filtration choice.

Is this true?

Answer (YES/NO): YES